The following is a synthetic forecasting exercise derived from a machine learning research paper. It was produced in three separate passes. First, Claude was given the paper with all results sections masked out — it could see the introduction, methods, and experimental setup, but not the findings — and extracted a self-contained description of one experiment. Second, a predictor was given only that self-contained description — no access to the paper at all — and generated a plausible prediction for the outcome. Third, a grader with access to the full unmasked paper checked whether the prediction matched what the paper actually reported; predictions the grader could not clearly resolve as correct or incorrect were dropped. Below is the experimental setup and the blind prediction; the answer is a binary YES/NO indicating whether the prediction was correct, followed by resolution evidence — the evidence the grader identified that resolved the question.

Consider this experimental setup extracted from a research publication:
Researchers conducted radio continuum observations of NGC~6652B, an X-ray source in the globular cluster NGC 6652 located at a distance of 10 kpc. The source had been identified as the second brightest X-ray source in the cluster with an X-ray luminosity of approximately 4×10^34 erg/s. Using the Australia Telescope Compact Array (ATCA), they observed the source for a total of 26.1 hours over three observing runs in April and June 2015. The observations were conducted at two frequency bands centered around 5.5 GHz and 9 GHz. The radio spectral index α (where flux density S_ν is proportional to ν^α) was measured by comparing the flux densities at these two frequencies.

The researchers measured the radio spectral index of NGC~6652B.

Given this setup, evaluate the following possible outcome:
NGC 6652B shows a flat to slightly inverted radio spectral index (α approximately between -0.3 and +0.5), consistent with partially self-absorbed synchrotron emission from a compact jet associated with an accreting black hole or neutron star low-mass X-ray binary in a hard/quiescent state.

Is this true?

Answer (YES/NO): YES